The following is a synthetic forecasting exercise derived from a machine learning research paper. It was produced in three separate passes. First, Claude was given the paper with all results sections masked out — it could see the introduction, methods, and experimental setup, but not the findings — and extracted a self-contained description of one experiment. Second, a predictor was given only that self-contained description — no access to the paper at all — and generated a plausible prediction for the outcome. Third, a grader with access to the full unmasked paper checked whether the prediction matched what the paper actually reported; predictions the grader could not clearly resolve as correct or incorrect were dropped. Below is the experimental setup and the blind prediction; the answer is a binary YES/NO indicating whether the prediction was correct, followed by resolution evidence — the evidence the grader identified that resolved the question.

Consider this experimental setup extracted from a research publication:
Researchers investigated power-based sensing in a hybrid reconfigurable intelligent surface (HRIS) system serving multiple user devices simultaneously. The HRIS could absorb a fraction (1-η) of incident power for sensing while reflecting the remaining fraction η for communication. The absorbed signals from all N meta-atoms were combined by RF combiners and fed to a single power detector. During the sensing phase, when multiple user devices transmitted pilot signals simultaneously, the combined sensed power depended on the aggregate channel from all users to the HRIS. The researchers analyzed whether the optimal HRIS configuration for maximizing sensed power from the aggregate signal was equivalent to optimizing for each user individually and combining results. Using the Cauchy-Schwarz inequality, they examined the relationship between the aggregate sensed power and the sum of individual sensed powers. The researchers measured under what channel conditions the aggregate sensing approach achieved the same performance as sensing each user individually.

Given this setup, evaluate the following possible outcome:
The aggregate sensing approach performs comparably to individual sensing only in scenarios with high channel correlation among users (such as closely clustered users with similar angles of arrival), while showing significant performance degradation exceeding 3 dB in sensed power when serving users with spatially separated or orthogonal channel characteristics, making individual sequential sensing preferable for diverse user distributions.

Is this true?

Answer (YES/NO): NO